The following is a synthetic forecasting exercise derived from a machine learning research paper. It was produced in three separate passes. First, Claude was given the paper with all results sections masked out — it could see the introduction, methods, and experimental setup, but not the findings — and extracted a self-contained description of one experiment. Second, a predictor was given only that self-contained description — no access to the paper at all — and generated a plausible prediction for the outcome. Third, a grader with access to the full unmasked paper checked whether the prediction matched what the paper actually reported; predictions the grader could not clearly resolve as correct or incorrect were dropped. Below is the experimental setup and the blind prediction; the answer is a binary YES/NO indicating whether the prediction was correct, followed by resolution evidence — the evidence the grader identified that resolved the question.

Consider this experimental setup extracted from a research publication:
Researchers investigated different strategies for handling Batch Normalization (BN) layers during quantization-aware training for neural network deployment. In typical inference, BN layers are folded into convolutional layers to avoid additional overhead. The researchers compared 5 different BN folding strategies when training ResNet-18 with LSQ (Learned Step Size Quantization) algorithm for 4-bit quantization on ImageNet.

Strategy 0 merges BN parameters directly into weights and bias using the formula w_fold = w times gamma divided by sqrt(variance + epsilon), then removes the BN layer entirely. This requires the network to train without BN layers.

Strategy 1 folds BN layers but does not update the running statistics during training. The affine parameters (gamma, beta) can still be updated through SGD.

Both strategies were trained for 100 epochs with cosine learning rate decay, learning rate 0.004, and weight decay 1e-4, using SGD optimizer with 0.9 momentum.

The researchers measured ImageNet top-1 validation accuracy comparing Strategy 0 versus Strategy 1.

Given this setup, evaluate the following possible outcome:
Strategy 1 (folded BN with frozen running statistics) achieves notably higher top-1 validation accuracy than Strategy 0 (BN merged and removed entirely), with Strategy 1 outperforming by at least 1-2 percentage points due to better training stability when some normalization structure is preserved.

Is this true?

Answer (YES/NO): NO